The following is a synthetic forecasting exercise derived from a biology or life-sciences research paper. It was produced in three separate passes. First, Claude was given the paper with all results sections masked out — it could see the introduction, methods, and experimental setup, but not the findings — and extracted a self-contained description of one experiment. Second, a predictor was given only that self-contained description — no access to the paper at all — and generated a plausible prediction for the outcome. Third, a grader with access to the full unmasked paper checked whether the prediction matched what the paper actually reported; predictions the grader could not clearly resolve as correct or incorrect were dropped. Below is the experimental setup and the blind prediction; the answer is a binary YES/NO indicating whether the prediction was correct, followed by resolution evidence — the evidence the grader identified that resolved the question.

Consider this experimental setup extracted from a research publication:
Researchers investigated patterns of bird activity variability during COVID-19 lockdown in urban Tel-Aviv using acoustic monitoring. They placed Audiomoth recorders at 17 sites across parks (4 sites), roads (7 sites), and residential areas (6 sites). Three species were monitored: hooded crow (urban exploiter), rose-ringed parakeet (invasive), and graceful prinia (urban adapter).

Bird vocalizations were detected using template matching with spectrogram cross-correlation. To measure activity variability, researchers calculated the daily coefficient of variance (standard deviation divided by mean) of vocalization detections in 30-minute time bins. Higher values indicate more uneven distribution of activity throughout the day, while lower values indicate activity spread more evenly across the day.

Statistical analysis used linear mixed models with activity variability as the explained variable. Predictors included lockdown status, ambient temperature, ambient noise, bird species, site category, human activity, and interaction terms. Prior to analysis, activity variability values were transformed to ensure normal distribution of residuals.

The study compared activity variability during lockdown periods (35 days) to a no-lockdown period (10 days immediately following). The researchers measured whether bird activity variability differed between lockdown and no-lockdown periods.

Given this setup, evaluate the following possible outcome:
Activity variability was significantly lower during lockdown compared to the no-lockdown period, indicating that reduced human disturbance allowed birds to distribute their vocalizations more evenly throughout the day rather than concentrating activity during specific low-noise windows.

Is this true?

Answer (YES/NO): NO